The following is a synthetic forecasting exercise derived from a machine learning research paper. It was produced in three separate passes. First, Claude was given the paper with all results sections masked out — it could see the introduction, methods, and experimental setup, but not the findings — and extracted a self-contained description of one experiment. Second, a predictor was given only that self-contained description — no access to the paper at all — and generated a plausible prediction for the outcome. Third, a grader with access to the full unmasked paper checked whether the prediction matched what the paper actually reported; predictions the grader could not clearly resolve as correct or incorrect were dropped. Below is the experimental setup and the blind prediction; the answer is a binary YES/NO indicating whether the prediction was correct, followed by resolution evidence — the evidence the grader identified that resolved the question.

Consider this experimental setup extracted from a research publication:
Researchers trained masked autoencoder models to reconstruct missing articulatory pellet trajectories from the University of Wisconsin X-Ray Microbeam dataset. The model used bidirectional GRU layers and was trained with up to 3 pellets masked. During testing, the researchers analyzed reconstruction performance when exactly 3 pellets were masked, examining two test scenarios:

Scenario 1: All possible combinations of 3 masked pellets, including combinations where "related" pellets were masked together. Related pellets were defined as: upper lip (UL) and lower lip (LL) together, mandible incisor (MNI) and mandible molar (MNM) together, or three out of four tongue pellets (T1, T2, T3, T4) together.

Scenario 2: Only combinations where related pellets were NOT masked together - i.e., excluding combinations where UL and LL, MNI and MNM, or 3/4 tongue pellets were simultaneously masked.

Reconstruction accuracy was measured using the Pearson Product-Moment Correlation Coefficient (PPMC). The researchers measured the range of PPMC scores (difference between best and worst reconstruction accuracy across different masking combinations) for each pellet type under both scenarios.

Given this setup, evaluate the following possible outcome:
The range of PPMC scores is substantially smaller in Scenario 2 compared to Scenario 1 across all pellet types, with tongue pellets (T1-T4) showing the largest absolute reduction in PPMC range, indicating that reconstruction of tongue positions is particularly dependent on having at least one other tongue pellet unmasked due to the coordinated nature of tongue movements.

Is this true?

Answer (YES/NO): NO